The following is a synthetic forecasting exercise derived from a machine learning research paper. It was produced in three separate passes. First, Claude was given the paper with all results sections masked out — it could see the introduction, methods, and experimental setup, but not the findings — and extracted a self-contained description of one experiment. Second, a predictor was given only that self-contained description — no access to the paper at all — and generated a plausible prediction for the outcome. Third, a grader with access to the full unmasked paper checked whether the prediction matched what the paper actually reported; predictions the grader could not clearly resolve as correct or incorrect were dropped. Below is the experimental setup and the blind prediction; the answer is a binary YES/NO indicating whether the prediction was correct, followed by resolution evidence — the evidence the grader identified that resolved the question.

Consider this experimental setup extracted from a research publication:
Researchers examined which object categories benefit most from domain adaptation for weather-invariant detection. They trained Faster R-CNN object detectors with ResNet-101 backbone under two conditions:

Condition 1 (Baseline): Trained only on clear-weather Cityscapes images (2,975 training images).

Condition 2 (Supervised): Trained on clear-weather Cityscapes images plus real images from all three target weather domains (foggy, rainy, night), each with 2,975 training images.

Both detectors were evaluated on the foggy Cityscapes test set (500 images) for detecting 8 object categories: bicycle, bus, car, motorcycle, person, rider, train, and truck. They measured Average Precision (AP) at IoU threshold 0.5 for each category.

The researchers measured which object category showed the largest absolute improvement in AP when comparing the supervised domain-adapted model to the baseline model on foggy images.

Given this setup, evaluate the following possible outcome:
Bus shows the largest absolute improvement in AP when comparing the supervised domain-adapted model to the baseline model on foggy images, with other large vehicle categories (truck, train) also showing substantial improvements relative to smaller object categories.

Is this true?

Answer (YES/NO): NO